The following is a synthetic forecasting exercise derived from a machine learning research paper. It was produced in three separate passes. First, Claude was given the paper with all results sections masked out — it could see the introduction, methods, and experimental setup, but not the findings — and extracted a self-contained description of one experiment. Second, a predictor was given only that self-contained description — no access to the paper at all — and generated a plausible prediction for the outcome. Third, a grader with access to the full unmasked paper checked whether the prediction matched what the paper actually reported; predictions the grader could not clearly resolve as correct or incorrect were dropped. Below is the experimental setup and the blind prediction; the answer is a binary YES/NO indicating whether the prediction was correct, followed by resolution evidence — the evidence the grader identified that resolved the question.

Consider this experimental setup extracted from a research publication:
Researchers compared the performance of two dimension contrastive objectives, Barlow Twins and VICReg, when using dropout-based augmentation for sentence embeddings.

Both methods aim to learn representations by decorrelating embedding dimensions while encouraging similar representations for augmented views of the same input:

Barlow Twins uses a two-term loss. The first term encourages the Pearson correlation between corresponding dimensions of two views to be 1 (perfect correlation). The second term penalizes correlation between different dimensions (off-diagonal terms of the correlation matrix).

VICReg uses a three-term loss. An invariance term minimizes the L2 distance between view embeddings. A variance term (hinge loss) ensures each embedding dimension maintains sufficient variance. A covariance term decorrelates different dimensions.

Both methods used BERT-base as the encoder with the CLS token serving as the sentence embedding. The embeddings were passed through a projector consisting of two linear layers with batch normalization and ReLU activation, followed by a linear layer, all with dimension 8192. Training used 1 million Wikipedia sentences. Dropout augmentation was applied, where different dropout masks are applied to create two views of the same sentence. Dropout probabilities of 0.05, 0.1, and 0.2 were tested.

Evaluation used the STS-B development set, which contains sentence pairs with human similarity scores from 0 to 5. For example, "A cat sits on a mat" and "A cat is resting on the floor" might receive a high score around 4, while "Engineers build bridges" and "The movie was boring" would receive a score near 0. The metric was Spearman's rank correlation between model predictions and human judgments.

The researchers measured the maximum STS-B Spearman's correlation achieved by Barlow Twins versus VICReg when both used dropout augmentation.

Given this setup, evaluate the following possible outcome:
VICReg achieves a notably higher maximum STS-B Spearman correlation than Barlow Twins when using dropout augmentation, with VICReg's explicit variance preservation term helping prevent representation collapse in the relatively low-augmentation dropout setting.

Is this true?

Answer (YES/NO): NO